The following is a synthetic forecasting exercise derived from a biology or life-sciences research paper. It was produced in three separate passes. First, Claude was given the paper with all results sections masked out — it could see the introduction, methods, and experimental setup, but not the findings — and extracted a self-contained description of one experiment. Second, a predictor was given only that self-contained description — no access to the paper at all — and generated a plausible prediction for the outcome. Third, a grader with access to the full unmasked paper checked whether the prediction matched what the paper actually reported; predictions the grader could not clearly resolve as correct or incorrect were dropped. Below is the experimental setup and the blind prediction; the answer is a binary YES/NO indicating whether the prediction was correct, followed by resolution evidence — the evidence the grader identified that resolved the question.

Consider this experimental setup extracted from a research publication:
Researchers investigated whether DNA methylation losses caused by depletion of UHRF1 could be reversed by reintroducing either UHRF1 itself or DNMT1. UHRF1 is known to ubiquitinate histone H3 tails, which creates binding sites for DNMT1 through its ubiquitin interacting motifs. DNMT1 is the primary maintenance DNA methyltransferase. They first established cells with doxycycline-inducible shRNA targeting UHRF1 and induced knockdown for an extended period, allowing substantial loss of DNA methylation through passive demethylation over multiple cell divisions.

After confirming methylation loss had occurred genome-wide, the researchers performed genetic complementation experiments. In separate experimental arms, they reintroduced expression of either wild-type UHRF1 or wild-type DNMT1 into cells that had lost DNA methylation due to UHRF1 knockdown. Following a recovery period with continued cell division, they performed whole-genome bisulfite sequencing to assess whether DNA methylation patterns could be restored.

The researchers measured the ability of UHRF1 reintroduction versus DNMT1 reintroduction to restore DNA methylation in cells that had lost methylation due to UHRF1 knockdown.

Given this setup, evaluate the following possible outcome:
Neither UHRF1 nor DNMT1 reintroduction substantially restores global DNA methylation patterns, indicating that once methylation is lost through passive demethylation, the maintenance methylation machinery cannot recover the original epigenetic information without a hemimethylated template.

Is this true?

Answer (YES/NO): NO